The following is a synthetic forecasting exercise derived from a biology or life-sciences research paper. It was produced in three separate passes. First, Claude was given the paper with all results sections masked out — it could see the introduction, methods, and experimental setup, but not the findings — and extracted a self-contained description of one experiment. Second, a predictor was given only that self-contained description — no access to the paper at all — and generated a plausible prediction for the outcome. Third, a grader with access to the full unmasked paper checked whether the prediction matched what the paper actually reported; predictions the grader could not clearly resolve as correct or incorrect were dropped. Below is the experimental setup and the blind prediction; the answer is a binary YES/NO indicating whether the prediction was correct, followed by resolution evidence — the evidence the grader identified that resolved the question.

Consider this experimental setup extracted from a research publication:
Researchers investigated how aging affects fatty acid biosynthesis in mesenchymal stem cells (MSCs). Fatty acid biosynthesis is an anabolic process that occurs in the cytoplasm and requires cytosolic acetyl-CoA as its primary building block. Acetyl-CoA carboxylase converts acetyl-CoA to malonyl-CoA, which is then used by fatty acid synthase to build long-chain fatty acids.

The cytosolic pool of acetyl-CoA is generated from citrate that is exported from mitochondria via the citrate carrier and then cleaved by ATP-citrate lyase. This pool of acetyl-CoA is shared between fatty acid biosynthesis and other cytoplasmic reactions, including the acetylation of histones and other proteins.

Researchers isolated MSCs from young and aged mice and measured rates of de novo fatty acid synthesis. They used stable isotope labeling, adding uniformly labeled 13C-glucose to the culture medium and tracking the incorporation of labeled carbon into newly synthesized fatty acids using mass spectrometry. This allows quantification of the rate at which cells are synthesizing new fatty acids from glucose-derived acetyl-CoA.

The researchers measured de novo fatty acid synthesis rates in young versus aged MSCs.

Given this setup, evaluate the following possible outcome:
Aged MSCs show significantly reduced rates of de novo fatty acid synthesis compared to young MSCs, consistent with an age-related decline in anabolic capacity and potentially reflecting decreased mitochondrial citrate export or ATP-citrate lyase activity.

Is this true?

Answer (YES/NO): YES